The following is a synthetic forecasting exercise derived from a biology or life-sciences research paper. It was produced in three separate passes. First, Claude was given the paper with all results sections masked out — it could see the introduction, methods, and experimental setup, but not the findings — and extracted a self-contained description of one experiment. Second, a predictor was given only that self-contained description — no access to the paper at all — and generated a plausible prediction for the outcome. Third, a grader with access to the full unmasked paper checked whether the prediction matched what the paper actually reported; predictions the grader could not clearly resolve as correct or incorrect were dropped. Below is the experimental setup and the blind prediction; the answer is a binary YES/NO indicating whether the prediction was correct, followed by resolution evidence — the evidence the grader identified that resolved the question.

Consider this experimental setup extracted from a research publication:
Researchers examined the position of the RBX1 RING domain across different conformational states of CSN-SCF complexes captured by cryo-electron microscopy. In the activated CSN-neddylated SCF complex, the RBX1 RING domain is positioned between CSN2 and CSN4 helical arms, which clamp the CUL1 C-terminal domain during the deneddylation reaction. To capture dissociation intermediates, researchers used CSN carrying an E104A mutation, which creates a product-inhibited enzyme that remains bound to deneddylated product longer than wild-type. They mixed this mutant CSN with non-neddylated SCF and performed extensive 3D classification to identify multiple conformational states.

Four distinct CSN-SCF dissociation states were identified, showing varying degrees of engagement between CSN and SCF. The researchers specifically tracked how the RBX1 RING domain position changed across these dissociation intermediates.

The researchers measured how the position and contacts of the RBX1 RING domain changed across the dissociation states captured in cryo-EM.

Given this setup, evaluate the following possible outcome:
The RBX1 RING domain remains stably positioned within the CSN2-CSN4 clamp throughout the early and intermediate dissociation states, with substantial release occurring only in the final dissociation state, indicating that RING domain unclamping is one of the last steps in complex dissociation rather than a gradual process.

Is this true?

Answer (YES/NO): NO